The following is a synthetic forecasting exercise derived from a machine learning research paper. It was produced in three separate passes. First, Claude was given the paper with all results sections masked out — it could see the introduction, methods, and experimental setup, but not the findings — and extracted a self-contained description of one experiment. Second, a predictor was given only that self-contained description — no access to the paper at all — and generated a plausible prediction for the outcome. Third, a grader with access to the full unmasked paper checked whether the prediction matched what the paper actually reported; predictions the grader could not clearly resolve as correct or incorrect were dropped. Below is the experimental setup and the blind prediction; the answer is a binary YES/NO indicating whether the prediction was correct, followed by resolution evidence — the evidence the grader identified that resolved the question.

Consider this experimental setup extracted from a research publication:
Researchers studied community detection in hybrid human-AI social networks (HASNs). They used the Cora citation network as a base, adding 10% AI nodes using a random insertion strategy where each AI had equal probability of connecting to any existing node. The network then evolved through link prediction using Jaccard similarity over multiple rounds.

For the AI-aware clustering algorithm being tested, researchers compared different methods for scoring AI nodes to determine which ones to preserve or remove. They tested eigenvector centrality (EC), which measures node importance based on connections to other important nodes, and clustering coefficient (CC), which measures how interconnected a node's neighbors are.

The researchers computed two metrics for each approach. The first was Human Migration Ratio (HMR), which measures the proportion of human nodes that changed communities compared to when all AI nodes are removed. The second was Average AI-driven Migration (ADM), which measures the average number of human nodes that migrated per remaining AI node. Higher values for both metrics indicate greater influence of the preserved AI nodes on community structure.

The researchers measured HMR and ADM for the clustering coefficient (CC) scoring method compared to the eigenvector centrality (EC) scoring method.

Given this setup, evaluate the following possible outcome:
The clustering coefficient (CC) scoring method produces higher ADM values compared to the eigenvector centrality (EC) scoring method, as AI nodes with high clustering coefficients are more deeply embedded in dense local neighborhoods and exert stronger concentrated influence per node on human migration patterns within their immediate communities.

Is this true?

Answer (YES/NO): YES